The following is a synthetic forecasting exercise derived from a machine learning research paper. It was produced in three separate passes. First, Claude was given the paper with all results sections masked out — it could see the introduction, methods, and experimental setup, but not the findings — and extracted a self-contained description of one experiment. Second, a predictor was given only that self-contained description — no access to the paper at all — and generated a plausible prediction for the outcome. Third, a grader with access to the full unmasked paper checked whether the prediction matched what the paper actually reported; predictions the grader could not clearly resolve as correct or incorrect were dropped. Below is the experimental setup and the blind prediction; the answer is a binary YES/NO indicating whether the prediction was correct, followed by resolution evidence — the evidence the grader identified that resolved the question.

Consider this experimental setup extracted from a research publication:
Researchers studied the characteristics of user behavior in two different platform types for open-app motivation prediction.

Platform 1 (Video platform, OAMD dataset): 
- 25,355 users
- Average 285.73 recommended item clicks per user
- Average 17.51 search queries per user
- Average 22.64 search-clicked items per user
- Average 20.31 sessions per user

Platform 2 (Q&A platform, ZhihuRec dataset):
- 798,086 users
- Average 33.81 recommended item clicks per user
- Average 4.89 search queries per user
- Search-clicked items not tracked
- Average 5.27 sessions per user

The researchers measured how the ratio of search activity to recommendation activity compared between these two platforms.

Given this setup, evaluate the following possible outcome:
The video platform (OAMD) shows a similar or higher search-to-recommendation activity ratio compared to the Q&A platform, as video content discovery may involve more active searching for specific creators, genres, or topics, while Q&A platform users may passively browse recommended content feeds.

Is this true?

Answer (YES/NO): NO